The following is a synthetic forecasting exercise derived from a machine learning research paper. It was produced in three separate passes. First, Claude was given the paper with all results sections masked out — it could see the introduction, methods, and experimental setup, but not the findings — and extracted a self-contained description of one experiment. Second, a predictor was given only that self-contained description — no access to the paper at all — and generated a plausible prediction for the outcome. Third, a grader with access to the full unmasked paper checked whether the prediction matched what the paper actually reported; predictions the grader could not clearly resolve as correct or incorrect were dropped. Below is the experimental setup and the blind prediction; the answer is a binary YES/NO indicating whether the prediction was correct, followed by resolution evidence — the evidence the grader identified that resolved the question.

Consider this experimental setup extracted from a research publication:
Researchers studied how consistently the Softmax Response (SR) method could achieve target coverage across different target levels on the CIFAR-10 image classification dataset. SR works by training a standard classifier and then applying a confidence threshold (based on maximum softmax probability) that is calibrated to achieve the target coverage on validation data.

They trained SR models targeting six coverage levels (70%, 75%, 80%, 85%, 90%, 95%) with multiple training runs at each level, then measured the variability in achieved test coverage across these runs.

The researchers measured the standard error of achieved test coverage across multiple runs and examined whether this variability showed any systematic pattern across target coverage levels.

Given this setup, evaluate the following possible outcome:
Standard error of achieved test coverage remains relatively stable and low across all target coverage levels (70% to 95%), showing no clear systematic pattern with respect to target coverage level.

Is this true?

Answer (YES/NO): YES